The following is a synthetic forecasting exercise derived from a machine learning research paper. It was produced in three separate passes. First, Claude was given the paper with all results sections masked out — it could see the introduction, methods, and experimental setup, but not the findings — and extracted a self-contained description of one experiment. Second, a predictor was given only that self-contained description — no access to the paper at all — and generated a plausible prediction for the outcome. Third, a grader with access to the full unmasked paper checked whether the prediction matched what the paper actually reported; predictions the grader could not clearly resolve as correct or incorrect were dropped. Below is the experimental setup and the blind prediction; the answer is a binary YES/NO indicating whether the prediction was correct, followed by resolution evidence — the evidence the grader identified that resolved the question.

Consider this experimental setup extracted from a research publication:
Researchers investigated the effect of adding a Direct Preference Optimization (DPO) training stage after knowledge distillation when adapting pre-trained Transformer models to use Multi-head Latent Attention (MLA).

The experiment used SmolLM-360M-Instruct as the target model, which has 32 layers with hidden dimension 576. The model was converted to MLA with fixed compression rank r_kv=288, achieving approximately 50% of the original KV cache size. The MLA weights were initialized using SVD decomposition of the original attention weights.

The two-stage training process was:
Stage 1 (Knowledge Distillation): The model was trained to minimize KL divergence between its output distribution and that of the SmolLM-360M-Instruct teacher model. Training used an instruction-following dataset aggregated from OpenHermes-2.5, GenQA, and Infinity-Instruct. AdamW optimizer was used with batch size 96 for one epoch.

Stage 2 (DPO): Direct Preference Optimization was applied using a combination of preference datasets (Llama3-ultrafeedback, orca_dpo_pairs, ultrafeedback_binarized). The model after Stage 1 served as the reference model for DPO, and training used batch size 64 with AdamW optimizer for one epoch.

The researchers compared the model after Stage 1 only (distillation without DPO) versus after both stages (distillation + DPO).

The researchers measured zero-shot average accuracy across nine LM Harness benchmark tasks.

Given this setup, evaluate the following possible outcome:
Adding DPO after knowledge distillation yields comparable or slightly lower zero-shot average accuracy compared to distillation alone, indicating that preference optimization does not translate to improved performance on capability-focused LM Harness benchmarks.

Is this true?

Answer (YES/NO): NO